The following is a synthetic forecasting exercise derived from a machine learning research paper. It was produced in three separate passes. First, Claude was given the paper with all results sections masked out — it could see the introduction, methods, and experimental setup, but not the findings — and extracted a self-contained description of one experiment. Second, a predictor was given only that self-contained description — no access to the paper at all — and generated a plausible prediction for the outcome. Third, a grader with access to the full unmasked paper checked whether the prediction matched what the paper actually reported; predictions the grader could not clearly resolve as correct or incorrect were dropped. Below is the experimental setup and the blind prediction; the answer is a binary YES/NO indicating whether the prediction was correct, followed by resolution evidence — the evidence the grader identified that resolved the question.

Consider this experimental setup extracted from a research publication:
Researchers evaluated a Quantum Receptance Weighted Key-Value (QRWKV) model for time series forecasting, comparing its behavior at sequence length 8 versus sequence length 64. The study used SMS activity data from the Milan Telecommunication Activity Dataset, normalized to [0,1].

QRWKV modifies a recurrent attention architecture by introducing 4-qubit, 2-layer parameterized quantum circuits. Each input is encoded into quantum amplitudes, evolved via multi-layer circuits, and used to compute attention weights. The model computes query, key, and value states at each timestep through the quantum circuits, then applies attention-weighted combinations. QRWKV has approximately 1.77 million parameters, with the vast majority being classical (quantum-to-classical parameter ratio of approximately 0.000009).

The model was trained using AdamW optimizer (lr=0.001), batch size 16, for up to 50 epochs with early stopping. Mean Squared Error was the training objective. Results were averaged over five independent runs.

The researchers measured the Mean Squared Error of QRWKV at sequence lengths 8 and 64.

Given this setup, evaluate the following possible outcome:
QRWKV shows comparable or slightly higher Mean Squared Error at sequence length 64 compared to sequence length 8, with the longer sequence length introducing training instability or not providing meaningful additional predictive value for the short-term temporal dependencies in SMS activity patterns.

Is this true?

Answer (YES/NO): YES